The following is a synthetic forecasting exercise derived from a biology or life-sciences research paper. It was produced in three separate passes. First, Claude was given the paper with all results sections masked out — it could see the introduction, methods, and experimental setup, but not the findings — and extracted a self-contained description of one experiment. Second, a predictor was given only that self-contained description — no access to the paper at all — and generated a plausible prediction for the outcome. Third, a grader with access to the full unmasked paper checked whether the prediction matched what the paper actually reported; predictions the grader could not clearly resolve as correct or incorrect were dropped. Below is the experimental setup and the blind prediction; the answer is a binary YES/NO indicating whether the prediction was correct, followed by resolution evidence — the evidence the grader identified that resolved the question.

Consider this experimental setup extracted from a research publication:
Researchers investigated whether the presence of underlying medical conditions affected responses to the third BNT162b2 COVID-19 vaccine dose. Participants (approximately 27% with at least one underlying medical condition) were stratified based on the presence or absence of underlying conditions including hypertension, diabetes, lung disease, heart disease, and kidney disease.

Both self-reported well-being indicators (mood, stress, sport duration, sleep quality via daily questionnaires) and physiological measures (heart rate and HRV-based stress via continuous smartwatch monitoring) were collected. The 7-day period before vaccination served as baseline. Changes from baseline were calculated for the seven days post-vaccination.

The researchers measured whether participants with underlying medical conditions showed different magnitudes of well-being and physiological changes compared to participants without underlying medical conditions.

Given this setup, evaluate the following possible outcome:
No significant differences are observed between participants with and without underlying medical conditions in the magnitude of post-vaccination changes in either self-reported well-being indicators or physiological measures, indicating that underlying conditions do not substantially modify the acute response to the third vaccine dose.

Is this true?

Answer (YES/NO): NO